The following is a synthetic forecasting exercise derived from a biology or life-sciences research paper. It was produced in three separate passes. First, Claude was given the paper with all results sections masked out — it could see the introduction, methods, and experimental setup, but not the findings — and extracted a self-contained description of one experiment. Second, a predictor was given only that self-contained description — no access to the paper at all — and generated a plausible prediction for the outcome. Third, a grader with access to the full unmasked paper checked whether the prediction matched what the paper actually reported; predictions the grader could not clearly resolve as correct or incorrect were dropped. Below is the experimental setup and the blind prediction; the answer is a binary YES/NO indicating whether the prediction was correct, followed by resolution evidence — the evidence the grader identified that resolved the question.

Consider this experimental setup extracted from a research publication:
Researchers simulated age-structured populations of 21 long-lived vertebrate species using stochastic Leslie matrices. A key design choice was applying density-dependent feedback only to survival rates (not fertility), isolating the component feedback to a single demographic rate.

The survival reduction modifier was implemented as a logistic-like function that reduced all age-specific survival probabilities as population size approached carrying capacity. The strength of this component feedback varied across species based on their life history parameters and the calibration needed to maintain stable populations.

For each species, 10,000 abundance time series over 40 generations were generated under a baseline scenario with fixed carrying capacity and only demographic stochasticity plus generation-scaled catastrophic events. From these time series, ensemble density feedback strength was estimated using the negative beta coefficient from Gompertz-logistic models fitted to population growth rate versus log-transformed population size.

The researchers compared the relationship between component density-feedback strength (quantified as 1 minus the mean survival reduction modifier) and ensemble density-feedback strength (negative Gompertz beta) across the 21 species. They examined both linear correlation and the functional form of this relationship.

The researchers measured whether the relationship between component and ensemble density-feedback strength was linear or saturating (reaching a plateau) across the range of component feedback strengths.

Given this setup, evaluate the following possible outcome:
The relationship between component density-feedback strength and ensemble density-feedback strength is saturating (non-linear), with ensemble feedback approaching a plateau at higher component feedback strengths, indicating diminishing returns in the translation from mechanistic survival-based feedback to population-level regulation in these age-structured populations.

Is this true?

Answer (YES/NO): YES